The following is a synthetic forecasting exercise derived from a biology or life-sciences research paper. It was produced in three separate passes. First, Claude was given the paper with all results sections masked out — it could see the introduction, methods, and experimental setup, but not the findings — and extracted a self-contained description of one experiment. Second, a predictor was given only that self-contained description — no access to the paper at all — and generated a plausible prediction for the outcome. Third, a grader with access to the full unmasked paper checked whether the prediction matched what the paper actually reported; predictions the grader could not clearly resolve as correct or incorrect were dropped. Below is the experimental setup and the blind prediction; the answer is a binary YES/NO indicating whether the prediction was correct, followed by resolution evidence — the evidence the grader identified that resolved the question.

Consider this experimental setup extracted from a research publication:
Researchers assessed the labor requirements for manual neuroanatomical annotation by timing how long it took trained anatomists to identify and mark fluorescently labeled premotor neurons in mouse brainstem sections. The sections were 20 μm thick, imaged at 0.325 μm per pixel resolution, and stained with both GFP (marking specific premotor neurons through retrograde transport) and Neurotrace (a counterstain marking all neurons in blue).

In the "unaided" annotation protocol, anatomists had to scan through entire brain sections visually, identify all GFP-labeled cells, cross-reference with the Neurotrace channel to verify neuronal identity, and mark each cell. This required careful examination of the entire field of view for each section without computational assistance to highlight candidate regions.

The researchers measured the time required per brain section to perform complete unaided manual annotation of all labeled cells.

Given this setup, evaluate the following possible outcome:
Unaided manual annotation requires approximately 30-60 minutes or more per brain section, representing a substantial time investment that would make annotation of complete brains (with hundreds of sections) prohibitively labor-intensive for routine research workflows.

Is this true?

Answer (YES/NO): NO